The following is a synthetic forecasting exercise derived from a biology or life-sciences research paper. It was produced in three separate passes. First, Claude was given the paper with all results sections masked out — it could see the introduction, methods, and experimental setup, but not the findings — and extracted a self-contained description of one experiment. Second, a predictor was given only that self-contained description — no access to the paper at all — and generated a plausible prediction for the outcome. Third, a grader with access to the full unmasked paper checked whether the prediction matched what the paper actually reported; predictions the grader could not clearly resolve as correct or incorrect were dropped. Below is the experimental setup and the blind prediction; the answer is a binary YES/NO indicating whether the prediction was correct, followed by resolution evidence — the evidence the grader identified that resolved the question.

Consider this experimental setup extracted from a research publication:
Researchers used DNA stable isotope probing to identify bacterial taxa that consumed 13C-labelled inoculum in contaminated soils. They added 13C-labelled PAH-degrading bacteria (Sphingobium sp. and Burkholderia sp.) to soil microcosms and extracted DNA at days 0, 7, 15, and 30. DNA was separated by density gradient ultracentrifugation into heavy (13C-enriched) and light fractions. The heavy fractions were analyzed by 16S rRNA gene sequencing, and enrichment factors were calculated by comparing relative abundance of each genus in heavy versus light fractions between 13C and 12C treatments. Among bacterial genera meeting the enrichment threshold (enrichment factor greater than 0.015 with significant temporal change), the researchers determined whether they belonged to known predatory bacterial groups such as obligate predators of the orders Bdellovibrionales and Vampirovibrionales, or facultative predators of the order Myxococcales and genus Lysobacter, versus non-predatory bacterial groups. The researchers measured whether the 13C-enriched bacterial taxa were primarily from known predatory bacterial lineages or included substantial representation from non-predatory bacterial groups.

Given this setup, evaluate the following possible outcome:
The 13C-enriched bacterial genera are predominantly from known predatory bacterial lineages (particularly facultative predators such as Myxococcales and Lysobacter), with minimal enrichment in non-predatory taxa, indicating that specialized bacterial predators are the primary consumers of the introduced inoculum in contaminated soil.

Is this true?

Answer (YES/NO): NO